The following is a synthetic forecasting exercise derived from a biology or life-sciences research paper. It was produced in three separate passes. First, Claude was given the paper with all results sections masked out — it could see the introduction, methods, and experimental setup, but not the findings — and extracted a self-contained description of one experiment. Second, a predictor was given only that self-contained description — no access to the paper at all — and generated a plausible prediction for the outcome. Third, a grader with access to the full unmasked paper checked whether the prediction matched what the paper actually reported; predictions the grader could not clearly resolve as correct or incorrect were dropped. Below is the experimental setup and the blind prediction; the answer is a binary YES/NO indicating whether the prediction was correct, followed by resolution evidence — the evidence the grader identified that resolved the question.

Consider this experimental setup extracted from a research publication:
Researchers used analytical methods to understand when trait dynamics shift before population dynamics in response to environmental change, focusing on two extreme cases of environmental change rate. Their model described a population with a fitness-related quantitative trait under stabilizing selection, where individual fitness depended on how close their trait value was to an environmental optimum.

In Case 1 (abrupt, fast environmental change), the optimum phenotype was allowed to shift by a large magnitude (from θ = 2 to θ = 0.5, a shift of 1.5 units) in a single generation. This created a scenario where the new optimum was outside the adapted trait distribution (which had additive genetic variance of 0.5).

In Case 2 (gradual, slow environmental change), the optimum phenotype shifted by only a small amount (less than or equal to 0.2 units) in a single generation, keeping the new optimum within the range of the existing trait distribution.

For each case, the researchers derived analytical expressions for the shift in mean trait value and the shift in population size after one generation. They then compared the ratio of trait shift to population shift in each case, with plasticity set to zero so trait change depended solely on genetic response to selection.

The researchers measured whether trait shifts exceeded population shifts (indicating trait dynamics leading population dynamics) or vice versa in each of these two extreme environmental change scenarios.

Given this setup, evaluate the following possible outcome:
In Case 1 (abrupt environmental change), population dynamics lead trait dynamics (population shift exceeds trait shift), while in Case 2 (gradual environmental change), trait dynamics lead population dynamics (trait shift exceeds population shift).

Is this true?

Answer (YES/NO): YES